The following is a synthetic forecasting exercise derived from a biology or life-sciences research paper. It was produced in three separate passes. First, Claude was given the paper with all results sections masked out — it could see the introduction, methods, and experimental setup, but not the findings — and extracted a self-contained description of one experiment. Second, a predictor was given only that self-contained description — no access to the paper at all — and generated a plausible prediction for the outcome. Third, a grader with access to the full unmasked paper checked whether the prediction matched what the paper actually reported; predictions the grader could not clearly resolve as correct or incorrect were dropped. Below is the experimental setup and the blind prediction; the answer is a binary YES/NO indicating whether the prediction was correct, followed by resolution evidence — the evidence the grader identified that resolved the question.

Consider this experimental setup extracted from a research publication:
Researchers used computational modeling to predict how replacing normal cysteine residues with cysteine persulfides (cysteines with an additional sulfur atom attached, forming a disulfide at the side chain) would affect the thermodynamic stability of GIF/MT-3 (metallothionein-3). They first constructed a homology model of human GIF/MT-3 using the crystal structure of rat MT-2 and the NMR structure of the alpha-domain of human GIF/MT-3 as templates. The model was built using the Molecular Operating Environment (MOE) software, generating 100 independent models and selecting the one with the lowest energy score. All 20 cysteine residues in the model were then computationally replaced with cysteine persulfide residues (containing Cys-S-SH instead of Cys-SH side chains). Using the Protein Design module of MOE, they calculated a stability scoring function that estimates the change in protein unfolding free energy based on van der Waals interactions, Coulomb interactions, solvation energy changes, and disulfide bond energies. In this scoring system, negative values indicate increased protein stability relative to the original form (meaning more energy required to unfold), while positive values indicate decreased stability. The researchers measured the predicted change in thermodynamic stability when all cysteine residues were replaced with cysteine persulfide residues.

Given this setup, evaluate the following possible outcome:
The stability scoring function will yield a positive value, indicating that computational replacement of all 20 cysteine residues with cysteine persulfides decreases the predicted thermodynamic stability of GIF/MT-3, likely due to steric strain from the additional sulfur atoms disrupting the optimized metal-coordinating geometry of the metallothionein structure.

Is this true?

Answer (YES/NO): NO